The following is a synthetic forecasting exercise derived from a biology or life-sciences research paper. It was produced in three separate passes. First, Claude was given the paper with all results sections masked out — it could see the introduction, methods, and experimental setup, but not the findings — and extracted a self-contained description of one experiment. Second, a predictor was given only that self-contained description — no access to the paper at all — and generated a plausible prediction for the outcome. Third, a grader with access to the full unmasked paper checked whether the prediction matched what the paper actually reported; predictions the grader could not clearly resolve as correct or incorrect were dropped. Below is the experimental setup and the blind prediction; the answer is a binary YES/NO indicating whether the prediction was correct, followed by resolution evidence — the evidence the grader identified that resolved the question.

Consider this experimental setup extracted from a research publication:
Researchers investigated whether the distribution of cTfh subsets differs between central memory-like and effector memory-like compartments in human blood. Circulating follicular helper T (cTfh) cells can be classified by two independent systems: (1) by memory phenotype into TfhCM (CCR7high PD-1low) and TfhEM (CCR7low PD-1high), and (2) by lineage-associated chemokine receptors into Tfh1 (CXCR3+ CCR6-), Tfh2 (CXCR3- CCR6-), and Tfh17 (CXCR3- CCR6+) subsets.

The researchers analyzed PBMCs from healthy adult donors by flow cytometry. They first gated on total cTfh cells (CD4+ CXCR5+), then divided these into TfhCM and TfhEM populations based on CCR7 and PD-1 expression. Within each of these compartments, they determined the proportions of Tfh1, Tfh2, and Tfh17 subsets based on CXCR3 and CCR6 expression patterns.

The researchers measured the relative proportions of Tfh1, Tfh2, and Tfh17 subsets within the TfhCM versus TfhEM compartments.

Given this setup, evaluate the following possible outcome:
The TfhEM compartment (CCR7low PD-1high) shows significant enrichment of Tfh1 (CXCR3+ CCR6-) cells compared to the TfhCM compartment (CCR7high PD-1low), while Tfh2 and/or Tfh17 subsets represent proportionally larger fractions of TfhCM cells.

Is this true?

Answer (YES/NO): YES